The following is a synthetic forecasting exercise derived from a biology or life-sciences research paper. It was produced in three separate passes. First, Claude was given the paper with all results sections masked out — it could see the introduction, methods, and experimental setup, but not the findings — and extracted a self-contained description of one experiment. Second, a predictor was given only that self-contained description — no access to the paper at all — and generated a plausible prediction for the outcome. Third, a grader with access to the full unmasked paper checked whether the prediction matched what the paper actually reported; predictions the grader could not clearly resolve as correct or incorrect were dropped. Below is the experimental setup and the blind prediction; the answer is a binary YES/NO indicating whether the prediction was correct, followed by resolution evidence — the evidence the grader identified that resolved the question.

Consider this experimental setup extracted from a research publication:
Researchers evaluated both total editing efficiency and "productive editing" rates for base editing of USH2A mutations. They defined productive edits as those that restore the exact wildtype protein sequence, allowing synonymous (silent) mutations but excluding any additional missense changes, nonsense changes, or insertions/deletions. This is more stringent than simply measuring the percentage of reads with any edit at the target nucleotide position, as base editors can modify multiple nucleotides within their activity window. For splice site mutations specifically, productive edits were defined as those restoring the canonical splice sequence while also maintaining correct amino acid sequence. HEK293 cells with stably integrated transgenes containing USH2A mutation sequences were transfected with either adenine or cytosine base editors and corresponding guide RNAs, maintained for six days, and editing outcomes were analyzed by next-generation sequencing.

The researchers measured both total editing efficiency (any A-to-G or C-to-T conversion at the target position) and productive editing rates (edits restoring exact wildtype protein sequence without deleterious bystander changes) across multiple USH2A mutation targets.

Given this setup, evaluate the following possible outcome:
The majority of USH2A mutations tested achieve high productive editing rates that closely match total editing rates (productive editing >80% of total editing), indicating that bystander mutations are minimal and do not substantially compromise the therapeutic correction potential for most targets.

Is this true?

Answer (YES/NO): NO